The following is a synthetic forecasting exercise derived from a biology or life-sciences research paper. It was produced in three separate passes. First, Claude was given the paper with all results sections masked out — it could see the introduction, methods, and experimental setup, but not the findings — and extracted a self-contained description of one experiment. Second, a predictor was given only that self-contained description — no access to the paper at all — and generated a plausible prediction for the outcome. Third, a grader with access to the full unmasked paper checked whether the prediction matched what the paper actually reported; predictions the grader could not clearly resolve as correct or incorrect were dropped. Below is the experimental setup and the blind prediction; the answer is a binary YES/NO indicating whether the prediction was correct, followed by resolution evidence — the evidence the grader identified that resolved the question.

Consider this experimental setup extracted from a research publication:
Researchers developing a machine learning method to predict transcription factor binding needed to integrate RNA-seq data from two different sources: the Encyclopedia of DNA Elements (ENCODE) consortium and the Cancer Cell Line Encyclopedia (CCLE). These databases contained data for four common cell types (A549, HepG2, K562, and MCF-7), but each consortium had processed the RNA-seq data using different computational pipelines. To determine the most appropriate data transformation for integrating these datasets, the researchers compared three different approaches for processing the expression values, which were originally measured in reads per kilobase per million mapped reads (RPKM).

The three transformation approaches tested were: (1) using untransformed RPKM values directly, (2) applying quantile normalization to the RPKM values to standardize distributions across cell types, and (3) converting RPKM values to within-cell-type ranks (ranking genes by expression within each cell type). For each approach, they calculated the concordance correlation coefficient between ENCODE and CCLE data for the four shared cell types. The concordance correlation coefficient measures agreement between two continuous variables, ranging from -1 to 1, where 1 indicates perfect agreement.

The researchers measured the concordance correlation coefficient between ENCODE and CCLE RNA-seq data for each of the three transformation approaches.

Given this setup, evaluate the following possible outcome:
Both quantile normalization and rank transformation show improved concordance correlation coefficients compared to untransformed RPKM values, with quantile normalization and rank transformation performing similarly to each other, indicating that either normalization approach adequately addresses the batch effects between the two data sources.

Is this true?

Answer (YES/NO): NO